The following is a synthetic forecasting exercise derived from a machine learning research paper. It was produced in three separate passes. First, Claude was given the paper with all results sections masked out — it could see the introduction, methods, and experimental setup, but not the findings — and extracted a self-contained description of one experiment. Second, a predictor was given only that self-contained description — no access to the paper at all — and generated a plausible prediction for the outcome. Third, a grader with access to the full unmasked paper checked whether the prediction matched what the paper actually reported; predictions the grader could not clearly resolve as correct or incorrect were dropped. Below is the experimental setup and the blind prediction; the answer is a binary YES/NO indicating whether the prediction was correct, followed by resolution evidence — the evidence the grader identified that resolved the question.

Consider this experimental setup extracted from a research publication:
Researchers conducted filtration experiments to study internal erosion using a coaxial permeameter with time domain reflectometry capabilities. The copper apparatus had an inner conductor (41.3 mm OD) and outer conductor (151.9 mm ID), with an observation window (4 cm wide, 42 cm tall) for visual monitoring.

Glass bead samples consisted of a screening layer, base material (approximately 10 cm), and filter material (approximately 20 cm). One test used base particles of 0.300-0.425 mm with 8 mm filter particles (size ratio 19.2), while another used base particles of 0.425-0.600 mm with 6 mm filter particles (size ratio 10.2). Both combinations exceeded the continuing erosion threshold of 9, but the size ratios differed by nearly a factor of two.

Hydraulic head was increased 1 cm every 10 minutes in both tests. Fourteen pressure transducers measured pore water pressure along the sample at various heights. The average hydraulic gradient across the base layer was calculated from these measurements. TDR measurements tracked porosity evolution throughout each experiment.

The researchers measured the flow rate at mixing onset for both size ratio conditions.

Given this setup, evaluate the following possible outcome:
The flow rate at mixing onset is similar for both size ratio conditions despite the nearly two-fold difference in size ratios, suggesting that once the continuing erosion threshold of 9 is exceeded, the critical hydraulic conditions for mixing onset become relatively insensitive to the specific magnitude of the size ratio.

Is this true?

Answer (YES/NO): NO